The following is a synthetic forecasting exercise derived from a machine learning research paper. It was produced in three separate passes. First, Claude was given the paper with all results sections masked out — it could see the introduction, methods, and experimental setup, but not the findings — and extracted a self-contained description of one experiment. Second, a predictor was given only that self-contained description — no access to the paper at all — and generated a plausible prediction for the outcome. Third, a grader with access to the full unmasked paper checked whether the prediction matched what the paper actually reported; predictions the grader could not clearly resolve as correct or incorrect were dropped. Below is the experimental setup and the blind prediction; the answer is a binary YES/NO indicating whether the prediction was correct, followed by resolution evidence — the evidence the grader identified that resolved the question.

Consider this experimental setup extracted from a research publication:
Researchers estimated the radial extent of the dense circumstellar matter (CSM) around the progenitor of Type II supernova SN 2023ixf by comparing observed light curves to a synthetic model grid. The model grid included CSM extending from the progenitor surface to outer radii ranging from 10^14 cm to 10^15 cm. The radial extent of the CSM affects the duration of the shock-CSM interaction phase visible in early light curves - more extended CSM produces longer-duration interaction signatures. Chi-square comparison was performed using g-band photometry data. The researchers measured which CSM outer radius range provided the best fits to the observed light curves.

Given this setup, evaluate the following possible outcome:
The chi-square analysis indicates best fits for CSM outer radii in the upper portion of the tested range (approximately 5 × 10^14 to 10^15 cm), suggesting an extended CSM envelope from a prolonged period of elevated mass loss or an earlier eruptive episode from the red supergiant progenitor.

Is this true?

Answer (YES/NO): YES